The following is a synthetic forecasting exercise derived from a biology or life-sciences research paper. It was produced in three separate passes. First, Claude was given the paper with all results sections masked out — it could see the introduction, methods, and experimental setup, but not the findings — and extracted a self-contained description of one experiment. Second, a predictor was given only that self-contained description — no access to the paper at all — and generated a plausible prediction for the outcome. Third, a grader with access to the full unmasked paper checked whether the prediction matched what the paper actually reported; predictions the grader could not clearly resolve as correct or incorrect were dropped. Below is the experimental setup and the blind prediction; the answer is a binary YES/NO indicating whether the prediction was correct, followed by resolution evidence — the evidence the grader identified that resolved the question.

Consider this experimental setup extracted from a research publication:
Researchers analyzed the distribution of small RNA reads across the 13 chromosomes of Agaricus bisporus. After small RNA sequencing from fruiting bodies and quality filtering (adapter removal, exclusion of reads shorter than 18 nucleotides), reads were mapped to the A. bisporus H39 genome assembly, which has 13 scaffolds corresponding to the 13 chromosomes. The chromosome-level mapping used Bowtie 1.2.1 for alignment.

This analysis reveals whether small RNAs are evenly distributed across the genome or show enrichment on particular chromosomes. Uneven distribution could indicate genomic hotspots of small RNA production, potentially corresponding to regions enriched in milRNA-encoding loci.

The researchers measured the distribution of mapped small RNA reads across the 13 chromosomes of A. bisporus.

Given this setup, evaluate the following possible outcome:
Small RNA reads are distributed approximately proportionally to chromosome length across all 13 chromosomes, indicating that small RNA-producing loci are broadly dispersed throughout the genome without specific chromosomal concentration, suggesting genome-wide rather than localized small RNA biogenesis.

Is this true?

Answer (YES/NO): NO